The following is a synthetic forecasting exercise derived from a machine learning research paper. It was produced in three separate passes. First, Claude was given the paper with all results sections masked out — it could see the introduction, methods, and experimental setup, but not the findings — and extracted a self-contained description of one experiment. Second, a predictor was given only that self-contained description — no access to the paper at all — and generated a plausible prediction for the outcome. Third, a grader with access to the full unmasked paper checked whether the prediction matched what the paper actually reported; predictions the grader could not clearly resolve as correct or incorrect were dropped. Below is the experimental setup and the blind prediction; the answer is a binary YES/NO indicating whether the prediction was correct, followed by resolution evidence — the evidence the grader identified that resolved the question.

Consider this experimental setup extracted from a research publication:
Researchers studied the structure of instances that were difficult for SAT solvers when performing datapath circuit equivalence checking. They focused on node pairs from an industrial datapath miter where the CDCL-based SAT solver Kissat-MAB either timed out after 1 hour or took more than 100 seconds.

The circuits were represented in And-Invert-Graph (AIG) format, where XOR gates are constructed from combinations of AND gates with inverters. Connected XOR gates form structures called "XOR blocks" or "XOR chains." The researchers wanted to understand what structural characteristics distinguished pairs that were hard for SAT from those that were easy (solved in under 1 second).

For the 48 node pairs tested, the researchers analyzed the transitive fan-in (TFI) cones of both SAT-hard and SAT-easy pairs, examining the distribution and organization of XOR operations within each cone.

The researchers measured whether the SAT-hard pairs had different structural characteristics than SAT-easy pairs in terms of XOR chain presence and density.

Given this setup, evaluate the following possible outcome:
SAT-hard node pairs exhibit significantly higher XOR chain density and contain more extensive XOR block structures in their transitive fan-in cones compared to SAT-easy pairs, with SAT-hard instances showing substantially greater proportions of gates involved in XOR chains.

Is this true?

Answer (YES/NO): YES